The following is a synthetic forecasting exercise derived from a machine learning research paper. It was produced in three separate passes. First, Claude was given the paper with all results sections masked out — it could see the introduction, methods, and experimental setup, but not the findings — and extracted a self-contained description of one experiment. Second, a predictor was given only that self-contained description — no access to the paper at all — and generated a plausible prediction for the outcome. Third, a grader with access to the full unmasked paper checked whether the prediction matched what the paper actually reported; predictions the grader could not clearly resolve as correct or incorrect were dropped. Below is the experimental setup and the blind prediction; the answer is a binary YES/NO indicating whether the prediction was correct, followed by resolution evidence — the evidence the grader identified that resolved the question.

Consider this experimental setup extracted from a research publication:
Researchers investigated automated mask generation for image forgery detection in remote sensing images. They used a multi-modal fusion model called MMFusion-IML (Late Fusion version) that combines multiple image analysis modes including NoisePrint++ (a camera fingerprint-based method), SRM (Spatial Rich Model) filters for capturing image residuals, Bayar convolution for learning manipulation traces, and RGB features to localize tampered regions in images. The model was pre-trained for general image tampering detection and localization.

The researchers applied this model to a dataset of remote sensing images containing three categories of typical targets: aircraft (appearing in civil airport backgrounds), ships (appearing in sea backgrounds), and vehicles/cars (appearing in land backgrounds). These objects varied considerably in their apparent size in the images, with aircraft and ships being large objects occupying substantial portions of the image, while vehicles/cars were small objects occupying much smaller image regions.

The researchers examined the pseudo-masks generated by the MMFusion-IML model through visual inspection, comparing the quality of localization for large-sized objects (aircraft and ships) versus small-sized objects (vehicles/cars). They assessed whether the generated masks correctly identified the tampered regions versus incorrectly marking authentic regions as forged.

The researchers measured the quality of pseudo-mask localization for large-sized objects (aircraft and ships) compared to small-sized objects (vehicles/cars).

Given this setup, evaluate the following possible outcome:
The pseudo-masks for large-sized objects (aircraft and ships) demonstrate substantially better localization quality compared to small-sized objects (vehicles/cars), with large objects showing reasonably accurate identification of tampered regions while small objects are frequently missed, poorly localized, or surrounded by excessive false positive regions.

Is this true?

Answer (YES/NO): YES